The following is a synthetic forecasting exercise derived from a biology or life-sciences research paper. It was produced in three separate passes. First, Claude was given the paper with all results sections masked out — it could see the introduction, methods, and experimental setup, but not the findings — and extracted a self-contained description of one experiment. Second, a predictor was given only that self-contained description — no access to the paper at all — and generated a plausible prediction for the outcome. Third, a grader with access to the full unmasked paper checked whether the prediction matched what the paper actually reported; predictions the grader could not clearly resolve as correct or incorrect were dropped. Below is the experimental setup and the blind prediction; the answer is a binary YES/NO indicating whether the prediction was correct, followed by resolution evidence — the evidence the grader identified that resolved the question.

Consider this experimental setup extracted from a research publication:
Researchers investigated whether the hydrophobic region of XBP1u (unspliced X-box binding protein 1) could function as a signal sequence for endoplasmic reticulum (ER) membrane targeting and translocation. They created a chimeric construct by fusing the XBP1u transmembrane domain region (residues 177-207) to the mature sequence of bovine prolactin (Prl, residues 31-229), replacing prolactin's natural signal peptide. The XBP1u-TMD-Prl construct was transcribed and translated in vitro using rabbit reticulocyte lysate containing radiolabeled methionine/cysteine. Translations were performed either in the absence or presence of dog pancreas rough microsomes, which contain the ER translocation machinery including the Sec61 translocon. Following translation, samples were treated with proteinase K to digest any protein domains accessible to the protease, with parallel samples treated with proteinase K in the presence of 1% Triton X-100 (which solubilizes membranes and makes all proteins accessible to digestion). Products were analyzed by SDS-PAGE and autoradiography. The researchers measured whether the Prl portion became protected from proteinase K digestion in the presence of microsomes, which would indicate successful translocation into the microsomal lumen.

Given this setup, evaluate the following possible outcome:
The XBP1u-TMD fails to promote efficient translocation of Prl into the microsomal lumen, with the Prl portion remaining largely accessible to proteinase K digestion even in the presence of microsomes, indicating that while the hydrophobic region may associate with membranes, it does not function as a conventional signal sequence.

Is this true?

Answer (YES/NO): NO